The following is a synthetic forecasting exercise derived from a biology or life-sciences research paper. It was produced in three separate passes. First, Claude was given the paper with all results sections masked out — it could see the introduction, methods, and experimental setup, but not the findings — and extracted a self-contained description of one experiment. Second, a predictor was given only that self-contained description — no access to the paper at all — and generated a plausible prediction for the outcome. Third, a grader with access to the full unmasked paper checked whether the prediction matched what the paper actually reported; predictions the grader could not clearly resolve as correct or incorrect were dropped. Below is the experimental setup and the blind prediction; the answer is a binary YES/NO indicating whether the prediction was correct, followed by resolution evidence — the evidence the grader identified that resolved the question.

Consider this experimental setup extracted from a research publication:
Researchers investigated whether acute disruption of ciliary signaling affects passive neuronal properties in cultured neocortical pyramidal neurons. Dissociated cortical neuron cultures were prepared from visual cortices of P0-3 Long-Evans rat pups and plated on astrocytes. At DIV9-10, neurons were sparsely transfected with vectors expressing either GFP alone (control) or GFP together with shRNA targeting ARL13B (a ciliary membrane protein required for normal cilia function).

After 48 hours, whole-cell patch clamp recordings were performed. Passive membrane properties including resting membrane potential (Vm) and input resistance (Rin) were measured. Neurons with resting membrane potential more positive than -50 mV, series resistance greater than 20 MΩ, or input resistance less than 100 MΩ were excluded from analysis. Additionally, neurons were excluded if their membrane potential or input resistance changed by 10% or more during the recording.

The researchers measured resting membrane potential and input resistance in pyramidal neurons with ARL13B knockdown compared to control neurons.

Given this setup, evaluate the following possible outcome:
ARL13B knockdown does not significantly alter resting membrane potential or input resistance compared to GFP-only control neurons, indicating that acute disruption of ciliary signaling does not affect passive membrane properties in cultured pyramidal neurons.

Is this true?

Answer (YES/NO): YES